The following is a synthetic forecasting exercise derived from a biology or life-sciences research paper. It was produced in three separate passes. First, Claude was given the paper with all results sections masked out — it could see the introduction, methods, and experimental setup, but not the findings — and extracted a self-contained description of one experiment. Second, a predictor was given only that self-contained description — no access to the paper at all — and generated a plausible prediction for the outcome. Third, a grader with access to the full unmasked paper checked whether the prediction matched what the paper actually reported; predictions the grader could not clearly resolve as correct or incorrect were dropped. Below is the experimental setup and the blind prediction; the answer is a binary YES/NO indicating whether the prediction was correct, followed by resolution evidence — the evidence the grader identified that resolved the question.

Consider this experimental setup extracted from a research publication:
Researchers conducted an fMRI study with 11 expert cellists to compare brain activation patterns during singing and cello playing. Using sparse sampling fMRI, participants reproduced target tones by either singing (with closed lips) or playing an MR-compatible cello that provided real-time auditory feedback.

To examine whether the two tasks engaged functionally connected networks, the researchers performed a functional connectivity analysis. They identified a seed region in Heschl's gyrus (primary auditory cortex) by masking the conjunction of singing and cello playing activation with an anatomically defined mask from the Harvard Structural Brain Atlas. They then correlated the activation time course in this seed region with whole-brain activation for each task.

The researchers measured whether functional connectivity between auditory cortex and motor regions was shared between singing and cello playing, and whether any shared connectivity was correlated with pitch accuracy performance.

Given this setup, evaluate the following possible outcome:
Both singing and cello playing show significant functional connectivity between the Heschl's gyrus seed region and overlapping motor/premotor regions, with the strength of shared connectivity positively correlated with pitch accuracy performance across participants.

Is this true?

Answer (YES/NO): NO